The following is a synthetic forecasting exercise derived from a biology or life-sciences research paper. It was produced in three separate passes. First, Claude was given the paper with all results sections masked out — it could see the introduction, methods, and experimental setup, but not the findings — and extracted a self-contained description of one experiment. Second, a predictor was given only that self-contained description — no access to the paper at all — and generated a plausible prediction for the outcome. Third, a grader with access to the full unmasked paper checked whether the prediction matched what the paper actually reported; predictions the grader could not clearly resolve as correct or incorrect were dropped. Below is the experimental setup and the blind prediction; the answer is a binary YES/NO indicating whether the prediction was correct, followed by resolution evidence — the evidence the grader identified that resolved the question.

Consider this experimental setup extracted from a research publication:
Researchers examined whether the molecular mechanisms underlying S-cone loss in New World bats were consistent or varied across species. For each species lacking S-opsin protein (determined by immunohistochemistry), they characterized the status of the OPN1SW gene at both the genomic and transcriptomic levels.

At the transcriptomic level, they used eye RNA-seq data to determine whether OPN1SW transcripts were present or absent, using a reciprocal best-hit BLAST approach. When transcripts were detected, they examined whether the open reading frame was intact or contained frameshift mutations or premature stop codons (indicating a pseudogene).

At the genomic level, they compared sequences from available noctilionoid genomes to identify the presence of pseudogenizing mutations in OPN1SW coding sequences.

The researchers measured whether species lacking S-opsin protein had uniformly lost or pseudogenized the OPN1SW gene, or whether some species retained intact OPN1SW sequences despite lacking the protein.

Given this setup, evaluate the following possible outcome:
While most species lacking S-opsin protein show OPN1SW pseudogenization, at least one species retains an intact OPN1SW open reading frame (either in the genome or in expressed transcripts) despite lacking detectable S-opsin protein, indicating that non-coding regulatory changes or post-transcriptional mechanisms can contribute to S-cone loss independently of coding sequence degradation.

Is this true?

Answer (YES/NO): YES